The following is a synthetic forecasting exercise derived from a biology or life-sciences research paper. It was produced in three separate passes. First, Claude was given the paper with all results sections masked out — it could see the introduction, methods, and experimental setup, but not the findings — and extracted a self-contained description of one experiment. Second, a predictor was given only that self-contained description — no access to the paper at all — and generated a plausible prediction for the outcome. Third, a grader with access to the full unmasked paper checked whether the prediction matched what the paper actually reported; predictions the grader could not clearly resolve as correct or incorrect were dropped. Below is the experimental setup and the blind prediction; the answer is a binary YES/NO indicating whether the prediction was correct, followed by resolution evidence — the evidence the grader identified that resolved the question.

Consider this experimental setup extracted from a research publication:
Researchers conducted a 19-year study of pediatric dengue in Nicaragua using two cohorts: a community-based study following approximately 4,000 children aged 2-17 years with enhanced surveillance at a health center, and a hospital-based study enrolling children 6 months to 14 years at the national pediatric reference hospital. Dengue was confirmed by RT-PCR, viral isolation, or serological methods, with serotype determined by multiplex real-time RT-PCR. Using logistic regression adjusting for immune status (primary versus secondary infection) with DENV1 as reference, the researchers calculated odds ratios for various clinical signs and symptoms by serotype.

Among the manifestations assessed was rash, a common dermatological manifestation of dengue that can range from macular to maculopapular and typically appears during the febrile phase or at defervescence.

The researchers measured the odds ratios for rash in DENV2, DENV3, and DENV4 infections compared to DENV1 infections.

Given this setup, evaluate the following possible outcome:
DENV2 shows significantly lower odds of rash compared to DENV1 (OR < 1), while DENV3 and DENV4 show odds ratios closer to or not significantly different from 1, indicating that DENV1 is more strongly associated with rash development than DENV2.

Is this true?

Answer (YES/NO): NO